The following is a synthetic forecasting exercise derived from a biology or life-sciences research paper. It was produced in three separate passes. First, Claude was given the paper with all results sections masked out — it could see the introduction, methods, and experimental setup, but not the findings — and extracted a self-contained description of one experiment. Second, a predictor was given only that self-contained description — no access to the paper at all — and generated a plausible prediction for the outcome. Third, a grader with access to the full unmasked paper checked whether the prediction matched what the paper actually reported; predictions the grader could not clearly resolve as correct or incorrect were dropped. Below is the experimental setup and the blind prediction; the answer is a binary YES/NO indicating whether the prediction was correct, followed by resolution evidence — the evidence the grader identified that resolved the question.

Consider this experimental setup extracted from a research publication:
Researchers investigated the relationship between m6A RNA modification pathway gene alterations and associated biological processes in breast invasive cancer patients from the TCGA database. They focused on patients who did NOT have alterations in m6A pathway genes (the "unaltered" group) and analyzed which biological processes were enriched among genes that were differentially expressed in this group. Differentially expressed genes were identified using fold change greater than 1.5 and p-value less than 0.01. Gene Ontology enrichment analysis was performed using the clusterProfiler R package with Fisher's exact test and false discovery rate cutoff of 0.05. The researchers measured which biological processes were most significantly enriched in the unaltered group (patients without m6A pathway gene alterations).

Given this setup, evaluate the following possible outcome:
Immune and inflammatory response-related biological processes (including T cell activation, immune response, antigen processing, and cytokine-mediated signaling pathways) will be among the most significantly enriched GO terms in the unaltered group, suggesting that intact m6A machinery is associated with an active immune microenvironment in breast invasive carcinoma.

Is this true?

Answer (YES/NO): NO